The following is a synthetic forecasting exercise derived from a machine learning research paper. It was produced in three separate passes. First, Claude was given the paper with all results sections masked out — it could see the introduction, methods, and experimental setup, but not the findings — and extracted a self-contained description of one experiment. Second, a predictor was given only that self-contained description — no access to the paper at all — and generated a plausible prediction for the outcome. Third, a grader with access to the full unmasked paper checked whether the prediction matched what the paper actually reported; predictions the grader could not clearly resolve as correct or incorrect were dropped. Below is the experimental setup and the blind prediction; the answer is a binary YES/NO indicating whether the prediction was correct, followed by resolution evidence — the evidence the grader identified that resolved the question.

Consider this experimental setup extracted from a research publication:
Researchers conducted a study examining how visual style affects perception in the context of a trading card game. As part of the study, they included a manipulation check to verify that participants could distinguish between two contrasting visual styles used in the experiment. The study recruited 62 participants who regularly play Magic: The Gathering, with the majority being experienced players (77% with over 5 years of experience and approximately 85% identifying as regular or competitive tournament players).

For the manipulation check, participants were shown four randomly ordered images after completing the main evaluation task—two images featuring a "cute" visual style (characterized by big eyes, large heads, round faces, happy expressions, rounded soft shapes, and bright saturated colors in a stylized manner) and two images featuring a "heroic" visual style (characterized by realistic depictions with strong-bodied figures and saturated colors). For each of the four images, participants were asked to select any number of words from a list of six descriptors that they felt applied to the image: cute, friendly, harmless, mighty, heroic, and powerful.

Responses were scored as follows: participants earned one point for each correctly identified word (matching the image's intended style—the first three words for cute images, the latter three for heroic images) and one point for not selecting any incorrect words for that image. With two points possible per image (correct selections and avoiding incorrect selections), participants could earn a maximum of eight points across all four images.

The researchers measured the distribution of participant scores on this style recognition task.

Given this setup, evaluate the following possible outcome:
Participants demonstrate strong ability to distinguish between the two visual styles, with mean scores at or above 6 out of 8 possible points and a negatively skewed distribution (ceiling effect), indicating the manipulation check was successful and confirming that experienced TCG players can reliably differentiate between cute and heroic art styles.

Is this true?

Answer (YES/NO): YES